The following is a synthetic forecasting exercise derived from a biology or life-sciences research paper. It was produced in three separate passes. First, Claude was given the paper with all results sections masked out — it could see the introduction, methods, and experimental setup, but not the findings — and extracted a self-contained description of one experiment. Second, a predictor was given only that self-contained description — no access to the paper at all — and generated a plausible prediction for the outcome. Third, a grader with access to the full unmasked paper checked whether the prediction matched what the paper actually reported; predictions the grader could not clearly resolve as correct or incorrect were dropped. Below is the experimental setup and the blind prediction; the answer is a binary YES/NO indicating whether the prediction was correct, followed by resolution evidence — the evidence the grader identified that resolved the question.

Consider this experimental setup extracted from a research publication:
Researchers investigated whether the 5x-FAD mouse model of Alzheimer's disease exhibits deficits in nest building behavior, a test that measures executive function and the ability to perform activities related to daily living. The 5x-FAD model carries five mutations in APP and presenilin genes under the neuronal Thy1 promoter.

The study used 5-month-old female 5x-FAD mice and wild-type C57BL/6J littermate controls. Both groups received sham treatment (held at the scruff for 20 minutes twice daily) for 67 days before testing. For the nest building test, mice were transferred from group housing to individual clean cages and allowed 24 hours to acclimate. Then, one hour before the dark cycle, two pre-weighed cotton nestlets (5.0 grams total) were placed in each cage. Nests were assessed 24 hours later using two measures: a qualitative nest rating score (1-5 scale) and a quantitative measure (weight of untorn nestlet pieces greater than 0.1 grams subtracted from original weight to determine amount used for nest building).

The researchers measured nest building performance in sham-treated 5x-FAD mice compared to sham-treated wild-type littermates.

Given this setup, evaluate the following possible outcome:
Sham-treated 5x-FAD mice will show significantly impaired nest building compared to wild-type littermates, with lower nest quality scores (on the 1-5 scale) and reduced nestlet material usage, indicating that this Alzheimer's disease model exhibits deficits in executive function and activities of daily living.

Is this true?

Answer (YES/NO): YES